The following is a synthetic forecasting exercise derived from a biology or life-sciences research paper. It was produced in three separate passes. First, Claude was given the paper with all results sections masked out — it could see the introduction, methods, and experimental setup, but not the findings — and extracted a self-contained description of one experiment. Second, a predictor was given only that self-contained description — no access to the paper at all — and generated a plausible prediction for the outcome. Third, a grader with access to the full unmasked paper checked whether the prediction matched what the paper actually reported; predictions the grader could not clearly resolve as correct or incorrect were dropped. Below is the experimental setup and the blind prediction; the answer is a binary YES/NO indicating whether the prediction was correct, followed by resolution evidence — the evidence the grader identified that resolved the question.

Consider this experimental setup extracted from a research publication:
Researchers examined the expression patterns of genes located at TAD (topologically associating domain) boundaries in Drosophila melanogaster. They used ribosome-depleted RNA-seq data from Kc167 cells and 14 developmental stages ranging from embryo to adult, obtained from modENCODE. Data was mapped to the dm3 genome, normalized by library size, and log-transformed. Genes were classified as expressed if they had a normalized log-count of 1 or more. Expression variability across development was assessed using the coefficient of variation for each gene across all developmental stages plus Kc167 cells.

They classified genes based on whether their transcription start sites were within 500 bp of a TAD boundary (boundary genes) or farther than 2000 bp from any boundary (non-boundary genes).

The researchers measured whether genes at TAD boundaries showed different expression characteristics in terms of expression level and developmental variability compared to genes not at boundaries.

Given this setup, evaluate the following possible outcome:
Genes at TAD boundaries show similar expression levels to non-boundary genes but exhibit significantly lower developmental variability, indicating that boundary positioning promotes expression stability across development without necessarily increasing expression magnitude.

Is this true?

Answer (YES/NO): NO